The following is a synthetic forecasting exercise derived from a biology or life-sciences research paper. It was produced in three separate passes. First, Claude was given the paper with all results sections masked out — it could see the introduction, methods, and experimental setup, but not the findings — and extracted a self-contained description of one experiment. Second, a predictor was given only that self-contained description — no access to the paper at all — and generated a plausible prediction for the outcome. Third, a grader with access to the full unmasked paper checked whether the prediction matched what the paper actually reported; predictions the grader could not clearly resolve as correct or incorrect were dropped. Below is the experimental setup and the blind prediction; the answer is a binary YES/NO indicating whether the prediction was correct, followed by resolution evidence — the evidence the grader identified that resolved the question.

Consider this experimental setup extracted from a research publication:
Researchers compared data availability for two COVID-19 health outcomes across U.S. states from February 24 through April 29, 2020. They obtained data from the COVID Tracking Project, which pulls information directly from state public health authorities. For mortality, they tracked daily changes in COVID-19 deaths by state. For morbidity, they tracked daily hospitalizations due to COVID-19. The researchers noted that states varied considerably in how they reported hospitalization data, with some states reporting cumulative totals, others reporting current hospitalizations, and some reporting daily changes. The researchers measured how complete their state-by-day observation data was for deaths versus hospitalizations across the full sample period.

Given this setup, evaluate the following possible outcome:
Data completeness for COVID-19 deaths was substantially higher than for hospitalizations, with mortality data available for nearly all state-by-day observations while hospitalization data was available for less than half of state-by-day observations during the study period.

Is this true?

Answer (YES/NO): YES